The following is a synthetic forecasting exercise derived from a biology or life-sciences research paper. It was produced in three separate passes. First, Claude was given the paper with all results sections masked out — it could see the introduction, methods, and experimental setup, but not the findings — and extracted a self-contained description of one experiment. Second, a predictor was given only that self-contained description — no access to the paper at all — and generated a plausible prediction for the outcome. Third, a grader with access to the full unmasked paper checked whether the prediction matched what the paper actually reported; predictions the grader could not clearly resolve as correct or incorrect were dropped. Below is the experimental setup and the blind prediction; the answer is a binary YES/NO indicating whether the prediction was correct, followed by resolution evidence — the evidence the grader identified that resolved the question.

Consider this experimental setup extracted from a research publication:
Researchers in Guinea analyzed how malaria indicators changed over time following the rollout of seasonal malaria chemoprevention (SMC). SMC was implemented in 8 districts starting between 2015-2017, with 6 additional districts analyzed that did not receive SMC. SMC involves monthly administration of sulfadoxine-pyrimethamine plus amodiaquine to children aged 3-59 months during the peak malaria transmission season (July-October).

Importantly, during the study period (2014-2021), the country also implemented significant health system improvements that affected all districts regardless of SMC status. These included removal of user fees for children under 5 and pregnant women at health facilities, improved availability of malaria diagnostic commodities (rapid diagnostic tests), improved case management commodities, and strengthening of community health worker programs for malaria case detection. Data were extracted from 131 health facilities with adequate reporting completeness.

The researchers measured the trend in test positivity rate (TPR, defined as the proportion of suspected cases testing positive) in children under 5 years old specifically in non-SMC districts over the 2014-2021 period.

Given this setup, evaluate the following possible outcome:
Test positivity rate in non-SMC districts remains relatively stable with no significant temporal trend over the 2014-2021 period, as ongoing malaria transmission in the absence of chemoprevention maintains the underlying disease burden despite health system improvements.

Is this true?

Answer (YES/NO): NO